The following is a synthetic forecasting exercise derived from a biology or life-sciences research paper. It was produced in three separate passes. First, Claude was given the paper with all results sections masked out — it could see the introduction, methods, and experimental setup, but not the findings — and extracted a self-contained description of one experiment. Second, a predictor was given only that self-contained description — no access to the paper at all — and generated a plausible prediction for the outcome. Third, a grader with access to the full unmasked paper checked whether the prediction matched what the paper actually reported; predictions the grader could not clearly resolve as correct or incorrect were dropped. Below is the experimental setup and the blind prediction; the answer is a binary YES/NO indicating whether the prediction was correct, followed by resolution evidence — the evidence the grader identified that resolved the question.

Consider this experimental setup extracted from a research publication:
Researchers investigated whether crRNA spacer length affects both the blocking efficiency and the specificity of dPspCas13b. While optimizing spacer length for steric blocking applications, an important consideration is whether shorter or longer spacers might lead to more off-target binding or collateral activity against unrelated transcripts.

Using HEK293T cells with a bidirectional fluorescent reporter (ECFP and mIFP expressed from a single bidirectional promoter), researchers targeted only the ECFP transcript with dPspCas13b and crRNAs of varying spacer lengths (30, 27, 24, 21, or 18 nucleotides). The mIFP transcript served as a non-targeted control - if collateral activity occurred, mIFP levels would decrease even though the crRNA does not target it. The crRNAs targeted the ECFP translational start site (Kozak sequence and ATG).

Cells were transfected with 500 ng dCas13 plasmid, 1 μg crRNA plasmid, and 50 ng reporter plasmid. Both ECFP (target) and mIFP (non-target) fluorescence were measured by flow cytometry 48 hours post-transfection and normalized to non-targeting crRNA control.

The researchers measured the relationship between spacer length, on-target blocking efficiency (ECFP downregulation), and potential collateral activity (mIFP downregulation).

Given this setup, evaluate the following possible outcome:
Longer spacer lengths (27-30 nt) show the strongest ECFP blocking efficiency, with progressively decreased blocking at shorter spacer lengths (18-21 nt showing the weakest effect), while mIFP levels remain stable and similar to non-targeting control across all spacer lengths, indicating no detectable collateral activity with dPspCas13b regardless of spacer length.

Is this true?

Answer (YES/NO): NO